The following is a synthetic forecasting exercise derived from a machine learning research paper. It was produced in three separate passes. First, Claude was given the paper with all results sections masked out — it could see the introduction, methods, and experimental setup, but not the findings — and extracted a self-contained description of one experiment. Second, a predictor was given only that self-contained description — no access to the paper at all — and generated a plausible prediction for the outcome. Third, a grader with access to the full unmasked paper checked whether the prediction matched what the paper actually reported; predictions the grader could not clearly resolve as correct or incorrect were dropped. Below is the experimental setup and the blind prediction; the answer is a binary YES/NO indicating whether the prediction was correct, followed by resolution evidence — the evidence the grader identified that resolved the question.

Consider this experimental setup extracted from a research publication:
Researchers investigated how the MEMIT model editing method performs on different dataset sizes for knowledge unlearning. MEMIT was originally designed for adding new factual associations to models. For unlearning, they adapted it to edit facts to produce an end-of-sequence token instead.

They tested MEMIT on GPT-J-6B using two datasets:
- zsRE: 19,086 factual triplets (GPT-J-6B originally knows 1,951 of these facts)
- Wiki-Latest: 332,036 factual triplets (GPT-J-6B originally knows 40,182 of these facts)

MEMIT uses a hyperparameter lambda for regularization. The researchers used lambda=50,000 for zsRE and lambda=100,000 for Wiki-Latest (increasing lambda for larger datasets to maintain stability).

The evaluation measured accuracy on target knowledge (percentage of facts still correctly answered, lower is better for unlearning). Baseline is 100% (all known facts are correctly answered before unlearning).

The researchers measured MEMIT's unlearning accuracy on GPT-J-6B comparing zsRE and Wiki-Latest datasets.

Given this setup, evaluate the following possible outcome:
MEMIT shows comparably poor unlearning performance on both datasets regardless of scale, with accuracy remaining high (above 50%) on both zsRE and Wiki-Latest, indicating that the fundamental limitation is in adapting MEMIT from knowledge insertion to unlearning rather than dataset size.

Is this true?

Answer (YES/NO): NO